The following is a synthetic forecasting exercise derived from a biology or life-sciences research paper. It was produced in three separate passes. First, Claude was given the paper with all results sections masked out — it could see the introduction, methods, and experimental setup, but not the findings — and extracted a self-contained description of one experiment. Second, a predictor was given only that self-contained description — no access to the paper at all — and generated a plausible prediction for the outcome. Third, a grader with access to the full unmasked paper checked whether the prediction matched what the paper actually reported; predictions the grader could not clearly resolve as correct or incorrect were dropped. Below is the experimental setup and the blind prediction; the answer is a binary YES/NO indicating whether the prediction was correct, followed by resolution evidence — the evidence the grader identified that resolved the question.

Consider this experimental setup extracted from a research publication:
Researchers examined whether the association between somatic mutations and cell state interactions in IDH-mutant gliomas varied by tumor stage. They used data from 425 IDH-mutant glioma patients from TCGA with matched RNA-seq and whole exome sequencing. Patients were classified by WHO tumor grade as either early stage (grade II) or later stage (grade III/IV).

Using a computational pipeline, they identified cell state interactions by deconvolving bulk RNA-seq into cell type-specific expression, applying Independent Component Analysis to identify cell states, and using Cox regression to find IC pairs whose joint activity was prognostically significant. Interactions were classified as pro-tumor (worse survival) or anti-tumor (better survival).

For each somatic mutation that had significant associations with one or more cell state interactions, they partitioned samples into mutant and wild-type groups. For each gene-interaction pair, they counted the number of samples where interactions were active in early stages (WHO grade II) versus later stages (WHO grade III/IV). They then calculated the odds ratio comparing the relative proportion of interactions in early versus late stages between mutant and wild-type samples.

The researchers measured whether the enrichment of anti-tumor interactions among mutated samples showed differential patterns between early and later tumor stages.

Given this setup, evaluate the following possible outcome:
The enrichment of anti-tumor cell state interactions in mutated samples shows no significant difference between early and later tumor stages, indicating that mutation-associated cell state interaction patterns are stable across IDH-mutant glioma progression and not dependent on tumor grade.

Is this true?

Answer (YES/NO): NO